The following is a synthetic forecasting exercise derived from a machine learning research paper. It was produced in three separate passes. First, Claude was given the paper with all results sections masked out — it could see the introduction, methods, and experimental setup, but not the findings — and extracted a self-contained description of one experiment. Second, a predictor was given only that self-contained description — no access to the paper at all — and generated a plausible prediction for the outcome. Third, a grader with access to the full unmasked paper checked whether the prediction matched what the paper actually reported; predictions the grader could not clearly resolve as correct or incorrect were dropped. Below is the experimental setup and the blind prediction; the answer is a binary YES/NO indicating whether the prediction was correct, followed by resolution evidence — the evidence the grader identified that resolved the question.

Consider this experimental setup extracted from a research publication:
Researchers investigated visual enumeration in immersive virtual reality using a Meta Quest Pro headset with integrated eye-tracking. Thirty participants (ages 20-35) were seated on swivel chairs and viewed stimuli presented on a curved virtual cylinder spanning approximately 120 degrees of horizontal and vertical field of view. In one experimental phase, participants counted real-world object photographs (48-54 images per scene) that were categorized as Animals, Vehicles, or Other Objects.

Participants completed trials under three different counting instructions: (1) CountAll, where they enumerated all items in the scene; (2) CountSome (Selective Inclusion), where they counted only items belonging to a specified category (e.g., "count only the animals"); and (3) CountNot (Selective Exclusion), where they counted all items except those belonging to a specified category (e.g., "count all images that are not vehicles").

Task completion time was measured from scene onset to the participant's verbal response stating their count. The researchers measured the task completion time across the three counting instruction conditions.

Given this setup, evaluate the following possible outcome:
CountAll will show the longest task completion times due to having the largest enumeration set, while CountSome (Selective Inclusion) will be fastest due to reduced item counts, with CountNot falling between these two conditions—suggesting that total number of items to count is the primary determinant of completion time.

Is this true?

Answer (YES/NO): NO